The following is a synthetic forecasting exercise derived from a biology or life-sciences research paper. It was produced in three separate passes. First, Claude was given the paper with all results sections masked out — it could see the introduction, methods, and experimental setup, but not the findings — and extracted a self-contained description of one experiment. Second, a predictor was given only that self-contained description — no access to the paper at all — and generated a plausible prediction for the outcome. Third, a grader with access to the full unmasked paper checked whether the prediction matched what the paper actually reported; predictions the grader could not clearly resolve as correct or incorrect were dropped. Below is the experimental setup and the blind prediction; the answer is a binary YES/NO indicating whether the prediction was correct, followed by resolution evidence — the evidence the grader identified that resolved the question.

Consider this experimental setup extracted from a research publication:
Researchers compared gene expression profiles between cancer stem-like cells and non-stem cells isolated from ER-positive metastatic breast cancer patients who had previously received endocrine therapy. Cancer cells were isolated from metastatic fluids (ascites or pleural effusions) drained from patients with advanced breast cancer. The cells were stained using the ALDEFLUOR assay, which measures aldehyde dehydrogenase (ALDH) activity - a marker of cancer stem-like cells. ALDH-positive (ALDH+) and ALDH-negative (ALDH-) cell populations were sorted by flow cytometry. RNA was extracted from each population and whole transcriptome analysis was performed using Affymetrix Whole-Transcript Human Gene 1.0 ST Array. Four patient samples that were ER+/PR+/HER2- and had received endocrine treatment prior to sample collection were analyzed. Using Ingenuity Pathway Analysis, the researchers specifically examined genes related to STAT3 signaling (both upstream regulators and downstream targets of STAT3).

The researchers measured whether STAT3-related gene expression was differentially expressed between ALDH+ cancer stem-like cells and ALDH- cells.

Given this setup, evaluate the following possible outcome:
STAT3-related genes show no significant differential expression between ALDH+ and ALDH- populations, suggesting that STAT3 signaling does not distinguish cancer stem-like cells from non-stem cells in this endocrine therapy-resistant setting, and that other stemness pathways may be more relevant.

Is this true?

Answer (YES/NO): NO